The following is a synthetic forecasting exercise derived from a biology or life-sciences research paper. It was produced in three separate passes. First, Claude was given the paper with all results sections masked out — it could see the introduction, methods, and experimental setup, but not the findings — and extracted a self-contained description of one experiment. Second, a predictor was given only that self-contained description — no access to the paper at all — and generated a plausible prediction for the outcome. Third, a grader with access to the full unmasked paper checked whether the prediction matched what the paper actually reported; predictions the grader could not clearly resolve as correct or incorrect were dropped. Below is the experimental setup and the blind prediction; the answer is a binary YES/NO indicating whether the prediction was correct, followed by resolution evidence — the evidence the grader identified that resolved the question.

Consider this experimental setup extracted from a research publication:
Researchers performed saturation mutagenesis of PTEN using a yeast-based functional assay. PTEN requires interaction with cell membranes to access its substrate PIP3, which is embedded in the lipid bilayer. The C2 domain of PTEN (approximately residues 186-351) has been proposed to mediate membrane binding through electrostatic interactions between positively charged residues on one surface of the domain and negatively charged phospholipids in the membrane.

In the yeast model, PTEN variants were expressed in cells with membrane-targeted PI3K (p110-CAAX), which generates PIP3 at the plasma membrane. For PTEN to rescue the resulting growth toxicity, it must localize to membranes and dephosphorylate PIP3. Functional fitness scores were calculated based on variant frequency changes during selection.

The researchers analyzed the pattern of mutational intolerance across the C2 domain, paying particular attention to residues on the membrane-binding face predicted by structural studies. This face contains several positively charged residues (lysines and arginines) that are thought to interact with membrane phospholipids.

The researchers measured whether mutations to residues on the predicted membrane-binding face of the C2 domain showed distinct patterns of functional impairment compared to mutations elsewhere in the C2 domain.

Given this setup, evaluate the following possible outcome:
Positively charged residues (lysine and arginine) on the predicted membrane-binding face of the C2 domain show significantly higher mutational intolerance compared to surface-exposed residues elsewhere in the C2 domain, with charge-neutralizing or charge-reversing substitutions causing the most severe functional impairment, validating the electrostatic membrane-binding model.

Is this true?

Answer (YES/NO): NO